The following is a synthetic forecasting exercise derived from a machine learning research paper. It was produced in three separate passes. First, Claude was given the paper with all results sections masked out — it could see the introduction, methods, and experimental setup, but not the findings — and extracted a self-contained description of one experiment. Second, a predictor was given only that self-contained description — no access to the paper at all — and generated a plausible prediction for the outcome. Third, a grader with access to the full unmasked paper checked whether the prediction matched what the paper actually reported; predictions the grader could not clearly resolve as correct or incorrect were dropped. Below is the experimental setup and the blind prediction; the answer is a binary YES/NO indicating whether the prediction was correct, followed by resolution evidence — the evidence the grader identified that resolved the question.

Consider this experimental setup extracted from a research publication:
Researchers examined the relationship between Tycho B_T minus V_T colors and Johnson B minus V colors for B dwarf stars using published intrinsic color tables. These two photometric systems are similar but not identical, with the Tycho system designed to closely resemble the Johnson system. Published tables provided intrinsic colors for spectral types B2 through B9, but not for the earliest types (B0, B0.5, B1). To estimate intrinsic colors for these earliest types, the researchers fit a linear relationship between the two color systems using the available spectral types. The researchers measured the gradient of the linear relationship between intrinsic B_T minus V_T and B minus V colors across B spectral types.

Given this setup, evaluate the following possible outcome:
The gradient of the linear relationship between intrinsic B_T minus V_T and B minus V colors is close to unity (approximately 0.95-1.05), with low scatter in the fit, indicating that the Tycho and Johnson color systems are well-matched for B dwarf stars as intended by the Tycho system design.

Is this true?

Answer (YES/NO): NO